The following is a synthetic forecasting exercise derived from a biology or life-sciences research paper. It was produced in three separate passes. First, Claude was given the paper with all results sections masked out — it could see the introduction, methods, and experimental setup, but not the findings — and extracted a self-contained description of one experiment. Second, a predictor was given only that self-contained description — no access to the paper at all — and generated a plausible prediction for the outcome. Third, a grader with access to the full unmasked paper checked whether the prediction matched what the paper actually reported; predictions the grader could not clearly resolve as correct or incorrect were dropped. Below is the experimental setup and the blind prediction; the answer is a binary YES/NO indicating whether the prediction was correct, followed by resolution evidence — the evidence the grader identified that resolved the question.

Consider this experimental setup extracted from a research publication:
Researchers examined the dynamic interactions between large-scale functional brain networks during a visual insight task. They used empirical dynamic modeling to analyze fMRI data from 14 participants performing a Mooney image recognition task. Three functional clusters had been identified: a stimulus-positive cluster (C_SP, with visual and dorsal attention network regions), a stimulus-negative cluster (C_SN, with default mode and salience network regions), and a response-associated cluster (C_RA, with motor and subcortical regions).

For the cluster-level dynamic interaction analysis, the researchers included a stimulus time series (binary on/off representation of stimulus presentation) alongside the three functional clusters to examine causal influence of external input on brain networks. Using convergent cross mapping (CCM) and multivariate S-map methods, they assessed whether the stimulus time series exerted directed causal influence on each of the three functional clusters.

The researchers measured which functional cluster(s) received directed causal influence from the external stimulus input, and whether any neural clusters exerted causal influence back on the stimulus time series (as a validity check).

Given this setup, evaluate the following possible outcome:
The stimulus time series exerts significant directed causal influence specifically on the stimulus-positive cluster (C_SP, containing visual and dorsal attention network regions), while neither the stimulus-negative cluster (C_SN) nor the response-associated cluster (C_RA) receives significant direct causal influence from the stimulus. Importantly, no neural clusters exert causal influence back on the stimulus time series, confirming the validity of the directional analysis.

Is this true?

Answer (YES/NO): YES